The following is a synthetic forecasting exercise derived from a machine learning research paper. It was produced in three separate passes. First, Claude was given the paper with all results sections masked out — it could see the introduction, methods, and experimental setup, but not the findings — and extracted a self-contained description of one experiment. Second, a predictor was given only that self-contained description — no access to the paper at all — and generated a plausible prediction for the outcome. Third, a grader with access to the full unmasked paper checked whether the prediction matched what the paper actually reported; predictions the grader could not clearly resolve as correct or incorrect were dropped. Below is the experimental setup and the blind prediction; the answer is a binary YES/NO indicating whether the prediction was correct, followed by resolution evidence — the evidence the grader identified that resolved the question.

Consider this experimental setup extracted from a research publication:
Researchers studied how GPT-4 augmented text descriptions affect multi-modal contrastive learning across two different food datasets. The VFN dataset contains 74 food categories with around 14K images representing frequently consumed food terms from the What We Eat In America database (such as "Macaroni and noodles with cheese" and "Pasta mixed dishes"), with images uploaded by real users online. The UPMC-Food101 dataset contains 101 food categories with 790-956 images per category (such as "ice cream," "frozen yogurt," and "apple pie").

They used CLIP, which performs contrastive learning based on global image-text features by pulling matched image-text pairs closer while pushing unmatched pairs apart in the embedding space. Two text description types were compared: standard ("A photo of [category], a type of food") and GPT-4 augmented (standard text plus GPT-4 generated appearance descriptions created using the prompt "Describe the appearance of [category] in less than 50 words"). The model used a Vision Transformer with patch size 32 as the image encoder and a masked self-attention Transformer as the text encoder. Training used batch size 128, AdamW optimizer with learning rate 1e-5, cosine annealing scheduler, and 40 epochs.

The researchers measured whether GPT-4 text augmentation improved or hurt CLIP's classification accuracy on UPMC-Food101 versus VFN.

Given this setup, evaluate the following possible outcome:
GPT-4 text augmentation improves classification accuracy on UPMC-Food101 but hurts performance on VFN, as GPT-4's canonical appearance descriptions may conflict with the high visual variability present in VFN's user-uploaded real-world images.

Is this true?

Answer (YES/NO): NO